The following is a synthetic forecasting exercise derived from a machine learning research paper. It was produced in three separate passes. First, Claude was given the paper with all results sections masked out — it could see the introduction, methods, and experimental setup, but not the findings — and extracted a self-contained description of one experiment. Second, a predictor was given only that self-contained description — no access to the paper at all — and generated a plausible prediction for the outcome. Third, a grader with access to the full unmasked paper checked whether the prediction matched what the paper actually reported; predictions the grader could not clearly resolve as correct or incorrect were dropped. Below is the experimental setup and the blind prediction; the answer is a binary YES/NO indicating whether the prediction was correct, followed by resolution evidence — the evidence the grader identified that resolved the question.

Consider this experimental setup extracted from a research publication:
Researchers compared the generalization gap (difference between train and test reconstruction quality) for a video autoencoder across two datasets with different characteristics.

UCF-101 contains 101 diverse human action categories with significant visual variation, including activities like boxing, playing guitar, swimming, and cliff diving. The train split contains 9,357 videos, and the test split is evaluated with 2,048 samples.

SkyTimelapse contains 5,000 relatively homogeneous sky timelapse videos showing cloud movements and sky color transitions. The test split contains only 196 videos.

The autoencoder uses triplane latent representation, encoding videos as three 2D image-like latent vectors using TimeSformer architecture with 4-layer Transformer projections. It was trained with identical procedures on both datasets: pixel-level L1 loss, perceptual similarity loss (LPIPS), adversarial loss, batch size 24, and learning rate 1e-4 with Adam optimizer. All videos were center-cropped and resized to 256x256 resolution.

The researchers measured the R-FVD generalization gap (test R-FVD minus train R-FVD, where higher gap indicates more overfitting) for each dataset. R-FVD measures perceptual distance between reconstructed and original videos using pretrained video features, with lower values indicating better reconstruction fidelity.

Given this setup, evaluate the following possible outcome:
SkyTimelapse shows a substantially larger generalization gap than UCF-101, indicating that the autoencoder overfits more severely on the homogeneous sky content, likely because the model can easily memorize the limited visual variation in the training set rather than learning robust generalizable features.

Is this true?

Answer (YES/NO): YES